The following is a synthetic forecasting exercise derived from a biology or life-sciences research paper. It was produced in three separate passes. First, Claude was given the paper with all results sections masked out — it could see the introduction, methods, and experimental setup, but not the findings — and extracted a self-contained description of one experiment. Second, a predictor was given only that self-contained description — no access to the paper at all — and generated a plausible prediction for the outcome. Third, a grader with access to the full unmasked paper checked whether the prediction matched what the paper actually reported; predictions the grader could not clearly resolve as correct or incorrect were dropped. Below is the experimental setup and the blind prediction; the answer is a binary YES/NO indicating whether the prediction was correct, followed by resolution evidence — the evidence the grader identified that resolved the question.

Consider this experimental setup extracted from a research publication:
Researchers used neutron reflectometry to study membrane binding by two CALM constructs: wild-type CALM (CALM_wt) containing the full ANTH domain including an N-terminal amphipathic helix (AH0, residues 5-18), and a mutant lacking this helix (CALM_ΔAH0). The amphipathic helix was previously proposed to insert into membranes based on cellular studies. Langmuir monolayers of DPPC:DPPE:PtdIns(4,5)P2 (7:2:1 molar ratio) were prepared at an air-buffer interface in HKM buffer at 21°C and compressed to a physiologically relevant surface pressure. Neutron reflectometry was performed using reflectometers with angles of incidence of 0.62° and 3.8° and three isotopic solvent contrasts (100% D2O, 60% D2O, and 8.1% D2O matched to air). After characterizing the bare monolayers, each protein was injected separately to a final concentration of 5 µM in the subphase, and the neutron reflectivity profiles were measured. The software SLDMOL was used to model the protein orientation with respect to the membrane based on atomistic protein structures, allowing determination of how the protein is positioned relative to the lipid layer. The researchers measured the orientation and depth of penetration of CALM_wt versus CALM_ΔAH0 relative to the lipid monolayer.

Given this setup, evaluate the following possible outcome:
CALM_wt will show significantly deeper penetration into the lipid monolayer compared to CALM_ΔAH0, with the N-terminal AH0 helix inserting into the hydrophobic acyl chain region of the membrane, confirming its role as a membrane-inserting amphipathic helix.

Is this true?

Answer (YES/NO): NO